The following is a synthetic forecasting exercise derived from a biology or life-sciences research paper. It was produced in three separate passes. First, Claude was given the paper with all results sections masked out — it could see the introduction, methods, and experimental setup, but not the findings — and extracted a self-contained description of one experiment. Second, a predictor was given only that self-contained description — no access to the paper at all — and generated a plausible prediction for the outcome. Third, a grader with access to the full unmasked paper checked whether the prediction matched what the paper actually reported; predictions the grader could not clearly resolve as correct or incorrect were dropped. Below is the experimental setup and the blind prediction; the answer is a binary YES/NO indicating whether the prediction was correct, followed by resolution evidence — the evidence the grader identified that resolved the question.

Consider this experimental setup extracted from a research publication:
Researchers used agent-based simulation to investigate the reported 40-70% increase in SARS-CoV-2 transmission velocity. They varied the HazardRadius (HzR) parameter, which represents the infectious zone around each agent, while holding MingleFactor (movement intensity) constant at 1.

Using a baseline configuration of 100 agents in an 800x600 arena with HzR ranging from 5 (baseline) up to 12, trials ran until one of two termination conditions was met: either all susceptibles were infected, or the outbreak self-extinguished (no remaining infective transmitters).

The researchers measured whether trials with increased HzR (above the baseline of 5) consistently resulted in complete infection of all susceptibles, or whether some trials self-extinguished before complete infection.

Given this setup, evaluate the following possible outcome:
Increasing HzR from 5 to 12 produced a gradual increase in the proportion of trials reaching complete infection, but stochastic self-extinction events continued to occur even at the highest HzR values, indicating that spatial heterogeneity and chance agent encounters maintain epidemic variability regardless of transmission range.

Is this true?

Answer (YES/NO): NO